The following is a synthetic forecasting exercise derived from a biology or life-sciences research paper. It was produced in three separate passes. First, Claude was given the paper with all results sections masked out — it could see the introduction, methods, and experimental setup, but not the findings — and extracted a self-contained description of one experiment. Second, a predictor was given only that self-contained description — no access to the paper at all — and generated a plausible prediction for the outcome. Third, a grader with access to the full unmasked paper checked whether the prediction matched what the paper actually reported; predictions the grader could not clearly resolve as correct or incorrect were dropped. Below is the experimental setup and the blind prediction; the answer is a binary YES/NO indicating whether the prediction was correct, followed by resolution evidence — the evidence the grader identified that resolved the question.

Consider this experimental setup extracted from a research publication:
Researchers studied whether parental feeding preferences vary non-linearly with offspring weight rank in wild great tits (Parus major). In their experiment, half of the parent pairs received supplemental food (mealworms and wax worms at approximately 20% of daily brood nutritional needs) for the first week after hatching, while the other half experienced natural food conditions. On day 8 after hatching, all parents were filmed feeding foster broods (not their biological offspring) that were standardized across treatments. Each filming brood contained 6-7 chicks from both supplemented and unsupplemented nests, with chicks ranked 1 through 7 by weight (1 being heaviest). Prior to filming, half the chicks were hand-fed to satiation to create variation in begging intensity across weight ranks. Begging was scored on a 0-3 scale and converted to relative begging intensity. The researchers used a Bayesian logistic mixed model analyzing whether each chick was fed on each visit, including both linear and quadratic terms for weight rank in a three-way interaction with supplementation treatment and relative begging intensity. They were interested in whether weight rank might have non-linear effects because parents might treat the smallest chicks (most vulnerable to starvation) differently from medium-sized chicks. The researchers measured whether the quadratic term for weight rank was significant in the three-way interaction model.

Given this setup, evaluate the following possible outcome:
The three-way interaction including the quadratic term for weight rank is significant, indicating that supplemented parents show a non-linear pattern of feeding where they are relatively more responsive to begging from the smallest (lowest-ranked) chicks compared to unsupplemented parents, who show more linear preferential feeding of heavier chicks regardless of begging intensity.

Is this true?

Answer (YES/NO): NO